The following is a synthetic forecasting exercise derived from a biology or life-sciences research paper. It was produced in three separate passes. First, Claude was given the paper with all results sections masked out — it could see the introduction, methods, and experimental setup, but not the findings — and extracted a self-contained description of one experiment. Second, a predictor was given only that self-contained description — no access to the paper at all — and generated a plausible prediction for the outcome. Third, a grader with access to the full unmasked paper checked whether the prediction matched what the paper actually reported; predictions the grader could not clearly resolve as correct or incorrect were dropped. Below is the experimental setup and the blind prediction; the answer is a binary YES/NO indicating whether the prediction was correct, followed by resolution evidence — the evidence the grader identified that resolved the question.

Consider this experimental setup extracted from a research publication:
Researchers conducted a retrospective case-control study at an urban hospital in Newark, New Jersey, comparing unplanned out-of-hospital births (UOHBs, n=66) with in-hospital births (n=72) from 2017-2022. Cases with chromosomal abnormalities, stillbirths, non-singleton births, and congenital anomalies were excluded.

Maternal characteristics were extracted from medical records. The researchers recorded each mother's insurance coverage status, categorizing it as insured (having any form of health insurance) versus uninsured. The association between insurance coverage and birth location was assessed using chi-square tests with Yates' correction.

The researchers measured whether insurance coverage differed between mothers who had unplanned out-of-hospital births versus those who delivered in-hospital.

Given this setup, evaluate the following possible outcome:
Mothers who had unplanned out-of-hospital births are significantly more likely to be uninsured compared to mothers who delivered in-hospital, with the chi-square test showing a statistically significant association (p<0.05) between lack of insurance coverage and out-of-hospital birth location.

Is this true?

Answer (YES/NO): NO